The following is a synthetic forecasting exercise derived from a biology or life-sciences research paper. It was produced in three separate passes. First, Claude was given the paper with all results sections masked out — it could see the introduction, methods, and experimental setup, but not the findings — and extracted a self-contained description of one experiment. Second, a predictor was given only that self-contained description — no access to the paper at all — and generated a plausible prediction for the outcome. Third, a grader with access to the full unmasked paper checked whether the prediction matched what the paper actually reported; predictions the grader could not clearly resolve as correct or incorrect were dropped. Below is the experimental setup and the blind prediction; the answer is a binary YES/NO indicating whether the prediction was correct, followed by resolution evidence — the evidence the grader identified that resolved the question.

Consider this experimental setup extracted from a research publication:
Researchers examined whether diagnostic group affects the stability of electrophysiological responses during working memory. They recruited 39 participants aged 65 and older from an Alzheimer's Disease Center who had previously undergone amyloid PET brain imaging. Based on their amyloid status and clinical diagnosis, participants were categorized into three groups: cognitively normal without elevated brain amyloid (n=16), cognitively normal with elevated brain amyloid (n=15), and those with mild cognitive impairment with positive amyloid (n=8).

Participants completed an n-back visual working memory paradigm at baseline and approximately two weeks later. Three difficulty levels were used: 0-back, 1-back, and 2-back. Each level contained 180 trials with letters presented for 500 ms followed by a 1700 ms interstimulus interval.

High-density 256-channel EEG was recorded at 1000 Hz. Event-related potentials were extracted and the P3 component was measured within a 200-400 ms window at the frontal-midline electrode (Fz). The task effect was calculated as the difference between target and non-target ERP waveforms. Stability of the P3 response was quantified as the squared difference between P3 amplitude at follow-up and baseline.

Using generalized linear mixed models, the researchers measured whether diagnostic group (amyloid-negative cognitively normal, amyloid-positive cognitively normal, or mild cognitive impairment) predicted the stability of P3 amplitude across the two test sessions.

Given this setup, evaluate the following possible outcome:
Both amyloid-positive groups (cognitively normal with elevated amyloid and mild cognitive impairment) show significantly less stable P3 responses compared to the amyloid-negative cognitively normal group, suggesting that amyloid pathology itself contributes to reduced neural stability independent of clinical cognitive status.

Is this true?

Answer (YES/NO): NO